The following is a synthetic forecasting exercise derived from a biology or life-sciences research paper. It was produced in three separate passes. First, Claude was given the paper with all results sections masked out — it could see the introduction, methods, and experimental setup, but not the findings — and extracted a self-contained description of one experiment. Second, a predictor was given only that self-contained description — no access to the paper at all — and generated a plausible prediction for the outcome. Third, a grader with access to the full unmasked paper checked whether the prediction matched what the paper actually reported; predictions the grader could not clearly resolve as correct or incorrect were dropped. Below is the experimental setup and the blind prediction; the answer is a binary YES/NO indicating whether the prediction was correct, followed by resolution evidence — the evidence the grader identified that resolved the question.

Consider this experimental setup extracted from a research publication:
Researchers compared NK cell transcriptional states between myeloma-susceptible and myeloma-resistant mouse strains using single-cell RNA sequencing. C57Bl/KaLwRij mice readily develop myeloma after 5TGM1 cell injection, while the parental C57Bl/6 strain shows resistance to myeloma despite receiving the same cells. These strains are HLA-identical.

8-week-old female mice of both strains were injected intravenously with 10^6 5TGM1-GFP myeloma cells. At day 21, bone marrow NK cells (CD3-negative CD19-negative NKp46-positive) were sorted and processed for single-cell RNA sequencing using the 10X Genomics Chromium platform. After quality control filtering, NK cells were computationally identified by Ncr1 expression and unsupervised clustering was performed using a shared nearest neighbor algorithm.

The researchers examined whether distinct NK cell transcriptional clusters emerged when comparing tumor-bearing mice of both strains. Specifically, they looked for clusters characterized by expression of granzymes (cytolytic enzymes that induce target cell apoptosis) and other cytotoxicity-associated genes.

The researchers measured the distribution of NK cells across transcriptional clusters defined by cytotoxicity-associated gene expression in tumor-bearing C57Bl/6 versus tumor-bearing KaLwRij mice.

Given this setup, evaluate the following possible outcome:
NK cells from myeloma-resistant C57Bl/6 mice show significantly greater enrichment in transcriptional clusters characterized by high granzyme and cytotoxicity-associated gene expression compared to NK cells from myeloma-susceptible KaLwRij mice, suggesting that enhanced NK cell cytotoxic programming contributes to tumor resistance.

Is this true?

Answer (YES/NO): YES